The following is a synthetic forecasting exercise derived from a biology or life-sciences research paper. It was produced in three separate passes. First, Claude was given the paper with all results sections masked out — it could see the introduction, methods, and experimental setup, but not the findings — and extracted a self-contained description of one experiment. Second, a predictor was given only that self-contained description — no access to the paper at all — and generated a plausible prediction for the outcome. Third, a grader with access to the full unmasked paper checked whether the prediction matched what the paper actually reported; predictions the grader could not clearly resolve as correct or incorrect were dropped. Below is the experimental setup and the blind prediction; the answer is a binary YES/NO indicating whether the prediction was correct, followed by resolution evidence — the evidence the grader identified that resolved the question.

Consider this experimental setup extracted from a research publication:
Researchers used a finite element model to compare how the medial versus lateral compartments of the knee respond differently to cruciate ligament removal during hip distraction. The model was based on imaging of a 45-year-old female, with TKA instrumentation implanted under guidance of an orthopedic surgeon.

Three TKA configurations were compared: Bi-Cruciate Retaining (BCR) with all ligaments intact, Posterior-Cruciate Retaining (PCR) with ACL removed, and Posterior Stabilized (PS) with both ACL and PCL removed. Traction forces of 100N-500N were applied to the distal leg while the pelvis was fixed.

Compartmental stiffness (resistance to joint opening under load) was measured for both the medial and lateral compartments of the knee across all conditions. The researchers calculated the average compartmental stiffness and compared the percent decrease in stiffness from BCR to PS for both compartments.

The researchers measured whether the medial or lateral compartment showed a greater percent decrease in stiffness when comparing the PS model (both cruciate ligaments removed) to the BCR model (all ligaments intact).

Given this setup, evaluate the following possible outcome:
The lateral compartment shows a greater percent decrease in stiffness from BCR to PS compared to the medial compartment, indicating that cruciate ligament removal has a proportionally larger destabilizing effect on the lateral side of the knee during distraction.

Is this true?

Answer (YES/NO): YES